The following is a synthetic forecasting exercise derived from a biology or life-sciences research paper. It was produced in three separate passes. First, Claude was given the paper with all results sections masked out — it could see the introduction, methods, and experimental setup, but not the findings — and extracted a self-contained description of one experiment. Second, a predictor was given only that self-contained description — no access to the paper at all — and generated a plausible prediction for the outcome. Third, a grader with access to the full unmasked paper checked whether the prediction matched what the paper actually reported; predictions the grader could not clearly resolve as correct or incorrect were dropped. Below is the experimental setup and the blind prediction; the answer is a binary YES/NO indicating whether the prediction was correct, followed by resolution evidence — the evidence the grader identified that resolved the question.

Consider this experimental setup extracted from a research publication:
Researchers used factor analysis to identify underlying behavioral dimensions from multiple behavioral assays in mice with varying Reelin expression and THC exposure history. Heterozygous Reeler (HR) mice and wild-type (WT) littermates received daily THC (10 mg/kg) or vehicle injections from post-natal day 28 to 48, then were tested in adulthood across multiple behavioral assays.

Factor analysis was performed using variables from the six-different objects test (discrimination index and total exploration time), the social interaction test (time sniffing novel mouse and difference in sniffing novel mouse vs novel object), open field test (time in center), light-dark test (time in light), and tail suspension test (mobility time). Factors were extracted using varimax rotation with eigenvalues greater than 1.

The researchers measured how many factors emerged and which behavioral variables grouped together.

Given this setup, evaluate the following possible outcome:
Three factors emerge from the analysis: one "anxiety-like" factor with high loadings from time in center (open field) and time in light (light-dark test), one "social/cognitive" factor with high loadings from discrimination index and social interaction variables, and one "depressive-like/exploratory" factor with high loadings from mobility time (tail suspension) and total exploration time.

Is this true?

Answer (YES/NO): NO